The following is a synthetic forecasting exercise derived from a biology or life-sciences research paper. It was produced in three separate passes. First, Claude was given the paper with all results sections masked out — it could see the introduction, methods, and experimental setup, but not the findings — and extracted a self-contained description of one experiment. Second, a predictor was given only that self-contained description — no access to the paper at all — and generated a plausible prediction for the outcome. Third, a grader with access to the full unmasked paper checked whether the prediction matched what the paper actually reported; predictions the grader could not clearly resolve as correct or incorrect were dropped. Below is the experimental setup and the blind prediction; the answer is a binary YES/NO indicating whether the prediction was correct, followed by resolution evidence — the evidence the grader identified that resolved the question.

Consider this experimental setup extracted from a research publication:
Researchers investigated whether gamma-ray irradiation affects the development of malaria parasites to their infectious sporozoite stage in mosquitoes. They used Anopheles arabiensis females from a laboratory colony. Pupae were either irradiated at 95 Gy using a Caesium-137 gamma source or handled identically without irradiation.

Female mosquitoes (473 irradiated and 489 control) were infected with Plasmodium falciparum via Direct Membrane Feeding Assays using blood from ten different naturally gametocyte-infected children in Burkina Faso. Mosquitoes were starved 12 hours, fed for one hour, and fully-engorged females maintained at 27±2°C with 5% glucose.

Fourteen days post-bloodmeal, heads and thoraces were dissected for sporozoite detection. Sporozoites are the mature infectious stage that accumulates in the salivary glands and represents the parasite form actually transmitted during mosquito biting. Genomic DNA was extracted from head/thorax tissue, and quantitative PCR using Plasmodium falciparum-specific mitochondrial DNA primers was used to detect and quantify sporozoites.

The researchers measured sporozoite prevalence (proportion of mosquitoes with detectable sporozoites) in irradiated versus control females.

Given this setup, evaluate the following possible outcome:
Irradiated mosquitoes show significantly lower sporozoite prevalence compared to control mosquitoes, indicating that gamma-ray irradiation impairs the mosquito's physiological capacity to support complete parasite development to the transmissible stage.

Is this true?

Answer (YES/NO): NO